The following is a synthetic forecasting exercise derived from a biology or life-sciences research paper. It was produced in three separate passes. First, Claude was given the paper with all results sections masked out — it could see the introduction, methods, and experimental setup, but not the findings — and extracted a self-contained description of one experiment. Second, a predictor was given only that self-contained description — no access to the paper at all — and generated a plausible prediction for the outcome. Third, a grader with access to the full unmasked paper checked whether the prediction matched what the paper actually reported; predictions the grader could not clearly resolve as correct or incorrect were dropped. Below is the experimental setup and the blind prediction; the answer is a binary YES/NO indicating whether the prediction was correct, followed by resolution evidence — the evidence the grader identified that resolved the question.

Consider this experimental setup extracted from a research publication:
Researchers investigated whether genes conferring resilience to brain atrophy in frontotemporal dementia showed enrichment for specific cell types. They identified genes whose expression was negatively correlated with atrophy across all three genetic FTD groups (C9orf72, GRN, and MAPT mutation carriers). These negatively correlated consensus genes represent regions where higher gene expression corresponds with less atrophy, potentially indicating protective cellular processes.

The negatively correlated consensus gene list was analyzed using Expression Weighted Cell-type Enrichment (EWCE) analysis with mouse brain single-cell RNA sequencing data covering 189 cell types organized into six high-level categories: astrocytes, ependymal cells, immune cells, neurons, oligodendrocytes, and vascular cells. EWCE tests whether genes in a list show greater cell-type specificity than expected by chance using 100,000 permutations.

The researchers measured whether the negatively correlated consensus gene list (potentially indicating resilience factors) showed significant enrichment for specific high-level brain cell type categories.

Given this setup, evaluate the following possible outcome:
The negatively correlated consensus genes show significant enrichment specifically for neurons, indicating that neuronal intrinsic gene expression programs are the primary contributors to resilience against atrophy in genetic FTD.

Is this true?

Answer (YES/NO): NO